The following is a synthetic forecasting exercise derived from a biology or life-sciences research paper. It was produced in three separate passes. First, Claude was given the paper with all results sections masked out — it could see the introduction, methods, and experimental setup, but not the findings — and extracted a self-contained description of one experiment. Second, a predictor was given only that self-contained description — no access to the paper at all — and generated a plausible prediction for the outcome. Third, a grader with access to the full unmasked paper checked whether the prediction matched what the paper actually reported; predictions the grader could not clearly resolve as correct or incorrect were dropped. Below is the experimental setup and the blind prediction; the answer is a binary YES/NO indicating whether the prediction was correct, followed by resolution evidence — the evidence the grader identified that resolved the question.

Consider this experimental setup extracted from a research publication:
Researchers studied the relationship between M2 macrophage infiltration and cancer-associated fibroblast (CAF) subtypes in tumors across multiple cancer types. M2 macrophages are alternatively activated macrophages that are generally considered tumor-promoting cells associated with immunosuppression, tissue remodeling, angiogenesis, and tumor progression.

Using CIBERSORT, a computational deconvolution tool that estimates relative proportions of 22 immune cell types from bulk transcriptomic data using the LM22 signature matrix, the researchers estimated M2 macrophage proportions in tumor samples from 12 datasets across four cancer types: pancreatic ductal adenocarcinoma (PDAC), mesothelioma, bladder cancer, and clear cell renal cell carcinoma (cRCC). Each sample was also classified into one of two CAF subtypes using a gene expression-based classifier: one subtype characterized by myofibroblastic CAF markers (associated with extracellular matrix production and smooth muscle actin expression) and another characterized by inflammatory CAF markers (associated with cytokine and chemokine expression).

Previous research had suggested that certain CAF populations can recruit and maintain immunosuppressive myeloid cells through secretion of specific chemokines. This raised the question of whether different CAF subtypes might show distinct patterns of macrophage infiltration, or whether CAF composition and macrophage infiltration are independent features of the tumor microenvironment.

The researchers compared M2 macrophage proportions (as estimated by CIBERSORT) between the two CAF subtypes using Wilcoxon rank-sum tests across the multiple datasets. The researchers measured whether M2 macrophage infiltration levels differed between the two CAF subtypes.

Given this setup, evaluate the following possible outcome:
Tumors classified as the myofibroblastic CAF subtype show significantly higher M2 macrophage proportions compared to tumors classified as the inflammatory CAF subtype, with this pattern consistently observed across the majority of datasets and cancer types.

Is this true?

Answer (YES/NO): NO